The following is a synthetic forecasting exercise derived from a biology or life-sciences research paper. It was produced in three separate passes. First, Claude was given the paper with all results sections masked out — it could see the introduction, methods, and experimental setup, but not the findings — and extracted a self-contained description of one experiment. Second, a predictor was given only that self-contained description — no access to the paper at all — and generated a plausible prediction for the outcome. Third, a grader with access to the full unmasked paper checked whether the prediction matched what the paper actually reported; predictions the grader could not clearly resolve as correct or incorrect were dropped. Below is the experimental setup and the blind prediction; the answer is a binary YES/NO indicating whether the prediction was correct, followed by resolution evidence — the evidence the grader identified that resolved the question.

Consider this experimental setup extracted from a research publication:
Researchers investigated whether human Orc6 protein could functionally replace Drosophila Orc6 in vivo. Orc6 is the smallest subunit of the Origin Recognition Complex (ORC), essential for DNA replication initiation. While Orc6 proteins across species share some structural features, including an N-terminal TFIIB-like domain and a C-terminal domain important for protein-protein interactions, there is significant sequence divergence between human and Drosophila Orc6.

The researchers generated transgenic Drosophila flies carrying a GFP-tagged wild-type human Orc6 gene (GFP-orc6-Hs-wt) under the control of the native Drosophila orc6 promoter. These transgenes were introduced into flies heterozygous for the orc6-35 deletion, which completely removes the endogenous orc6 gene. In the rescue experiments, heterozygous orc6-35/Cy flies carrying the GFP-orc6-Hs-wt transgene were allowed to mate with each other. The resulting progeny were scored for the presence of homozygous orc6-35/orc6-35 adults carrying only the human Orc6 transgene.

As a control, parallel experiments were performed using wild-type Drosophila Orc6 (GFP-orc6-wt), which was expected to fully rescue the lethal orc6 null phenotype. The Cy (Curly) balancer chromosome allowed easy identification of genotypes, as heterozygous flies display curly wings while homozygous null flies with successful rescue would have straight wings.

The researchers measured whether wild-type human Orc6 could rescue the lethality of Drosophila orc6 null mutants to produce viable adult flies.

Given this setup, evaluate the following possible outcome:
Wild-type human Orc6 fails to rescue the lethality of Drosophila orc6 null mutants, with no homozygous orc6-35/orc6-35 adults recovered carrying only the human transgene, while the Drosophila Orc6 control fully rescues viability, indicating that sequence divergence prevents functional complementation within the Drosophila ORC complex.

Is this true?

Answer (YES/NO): YES